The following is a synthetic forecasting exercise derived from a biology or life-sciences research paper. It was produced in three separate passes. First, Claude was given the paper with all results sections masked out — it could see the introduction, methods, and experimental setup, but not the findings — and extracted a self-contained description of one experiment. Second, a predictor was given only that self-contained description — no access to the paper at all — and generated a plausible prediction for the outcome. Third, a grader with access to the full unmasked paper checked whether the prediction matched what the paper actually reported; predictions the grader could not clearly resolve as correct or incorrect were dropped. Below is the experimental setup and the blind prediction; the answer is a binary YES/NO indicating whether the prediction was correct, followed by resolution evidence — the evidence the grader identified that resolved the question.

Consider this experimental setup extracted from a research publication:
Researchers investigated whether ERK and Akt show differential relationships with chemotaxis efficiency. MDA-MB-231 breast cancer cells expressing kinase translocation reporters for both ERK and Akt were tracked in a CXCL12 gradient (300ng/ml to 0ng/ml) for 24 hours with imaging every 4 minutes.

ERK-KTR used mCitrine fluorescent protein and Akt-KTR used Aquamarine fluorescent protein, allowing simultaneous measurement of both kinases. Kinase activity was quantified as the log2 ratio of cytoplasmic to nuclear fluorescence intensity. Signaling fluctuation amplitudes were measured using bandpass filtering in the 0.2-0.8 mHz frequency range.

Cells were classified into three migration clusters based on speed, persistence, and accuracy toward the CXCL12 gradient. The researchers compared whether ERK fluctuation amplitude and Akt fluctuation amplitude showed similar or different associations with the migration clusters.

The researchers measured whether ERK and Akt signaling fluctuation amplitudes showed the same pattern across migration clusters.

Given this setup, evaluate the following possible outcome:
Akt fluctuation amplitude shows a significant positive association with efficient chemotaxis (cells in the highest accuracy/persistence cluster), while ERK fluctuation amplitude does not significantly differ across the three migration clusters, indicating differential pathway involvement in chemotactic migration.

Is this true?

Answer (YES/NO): NO